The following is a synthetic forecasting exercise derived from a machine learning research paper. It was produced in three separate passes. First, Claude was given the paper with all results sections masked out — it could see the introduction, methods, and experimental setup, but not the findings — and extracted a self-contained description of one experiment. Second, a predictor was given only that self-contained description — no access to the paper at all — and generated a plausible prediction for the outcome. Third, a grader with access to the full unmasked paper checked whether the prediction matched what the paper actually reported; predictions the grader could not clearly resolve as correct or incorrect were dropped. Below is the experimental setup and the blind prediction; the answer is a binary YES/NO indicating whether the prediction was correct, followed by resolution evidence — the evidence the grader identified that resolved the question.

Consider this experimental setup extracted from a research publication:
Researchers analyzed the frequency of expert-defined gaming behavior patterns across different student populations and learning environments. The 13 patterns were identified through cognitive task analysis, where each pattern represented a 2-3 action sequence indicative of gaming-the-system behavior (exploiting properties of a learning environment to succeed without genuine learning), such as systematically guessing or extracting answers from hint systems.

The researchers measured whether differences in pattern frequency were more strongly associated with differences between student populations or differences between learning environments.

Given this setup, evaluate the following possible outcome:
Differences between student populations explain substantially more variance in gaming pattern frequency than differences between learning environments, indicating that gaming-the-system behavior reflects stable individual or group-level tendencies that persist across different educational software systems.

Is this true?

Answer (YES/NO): NO